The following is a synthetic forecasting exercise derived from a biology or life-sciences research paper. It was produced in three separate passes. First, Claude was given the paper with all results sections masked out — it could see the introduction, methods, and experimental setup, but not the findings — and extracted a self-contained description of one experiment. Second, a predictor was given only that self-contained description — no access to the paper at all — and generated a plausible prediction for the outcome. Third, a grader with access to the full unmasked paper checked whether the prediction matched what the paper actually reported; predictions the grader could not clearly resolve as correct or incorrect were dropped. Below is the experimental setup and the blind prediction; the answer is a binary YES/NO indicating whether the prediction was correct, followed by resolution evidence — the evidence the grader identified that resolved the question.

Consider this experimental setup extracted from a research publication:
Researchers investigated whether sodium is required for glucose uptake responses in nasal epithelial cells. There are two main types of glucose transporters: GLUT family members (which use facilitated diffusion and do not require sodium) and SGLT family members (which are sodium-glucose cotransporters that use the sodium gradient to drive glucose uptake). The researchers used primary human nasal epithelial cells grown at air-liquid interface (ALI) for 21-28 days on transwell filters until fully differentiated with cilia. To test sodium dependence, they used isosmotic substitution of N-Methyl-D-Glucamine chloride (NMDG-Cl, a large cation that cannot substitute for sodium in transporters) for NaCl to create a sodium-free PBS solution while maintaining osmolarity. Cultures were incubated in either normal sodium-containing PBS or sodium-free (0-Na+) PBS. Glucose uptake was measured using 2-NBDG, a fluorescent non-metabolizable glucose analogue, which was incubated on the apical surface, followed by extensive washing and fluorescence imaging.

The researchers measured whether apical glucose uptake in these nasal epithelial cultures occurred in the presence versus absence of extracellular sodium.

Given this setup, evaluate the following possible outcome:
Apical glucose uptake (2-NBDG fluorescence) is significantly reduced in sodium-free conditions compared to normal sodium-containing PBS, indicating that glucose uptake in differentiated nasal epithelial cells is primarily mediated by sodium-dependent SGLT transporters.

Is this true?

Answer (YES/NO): NO